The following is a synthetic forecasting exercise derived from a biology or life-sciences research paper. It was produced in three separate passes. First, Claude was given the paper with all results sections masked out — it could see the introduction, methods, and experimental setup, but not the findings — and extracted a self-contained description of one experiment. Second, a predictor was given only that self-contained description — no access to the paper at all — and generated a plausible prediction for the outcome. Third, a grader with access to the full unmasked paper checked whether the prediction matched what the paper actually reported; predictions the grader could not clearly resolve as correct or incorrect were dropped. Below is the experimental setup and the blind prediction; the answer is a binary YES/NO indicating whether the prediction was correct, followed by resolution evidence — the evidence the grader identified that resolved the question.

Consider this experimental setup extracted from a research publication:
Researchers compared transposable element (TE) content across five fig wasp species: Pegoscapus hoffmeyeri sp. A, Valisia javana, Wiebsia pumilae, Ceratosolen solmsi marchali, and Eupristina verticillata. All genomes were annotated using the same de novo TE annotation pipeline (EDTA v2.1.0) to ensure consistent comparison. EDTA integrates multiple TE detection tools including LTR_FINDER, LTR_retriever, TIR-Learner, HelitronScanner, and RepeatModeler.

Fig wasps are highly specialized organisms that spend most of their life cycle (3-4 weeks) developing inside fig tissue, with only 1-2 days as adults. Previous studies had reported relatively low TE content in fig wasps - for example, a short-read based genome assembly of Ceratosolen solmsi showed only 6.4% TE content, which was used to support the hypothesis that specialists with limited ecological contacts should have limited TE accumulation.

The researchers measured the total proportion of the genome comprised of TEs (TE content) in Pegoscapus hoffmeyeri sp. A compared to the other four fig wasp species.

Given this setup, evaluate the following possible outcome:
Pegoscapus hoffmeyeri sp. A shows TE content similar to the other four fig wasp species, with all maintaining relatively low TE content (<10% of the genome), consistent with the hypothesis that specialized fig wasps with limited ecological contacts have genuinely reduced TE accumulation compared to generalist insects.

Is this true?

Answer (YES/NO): NO